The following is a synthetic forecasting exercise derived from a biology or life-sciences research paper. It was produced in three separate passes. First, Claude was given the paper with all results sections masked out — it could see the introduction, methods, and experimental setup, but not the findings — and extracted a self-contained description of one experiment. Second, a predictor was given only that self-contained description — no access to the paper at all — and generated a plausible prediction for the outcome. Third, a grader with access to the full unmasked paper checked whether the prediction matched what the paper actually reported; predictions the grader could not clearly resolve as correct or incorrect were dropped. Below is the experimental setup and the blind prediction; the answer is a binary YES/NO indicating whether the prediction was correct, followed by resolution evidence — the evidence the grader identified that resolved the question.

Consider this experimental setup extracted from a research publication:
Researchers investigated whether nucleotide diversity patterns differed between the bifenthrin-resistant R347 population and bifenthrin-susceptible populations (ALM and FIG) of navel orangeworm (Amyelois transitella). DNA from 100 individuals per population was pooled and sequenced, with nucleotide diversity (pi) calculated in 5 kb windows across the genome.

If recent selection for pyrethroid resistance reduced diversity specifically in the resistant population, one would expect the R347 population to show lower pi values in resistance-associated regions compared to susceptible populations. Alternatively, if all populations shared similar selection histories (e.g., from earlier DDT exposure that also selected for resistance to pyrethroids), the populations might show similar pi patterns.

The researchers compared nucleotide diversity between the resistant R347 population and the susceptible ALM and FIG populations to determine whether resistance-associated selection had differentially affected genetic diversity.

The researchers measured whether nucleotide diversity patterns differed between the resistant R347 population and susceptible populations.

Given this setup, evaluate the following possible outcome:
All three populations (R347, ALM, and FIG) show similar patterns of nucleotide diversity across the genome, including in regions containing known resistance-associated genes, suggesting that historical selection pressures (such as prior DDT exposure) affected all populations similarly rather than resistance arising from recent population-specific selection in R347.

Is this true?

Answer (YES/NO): NO